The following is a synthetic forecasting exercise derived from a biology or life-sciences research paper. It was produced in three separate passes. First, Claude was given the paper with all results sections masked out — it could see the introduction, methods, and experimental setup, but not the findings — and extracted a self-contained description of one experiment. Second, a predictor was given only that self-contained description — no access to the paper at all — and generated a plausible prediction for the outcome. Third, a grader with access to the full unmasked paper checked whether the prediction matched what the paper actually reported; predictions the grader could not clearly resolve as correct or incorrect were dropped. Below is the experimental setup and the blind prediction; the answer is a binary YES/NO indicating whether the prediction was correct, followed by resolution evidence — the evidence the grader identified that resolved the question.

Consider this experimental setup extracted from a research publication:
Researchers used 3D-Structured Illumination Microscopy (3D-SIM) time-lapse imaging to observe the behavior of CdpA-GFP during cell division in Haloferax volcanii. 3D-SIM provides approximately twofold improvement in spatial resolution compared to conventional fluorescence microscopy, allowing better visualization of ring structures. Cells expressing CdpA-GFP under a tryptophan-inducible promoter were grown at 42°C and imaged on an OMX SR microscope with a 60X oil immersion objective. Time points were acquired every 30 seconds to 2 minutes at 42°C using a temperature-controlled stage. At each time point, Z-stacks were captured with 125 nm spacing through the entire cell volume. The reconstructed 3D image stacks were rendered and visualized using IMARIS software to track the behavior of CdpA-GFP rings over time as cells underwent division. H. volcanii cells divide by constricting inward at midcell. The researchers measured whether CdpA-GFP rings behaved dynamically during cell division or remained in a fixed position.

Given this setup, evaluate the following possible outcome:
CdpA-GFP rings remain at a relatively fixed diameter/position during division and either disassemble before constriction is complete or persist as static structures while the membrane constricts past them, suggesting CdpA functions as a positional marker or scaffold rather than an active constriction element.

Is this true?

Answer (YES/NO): YES